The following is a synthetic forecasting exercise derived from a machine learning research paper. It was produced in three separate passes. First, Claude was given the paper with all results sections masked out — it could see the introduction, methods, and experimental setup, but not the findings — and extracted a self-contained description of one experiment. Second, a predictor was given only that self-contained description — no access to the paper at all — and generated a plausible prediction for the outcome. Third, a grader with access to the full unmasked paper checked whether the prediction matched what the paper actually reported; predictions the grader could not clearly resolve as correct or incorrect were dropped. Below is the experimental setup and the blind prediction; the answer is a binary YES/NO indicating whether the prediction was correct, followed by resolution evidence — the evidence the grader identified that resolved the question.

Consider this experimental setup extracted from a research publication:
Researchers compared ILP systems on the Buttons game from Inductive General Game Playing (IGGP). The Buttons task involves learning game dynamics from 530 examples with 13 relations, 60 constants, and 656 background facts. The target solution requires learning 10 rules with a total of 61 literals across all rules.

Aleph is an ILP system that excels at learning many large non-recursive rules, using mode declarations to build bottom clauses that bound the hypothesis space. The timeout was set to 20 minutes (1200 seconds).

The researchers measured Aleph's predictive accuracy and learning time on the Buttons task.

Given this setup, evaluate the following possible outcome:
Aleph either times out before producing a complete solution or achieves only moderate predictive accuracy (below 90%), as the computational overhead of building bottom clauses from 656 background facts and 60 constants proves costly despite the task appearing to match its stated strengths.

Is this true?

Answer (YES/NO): YES